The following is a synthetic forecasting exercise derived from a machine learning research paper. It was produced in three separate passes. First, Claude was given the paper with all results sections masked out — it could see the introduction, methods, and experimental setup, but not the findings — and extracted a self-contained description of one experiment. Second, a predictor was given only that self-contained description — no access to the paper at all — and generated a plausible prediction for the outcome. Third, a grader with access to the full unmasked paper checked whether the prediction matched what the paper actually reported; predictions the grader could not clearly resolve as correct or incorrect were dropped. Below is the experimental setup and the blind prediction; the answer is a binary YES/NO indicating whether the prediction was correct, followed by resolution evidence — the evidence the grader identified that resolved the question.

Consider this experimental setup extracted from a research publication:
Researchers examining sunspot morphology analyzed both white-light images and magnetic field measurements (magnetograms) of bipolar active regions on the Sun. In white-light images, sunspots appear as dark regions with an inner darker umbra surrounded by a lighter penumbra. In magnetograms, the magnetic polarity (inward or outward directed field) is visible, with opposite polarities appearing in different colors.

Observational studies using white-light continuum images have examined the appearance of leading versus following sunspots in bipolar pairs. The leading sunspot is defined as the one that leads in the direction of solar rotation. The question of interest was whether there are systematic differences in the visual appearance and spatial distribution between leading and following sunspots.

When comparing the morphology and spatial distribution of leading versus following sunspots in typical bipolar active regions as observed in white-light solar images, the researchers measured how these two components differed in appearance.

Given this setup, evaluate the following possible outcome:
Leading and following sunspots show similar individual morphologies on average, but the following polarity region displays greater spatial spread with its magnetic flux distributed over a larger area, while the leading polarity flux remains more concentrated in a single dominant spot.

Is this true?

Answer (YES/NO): NO